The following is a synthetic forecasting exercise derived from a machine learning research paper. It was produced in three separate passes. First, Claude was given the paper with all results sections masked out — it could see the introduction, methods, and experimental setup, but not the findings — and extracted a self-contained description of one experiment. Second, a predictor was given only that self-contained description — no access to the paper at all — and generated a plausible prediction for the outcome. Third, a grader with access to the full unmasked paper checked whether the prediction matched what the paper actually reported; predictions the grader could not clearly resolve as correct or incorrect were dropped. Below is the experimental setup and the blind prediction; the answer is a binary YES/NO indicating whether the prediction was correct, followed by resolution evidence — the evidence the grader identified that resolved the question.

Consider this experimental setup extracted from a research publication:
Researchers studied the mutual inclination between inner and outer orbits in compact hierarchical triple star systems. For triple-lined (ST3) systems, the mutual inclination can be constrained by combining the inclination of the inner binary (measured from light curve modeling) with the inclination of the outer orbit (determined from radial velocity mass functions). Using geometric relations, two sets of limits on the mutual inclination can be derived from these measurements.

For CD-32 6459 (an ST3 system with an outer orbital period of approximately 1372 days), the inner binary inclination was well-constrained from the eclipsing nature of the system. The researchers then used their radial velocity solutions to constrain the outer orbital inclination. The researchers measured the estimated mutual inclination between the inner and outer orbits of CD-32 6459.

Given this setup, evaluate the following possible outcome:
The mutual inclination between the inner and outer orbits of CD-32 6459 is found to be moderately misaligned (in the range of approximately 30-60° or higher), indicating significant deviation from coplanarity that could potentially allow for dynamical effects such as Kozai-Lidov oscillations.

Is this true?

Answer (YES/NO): YES